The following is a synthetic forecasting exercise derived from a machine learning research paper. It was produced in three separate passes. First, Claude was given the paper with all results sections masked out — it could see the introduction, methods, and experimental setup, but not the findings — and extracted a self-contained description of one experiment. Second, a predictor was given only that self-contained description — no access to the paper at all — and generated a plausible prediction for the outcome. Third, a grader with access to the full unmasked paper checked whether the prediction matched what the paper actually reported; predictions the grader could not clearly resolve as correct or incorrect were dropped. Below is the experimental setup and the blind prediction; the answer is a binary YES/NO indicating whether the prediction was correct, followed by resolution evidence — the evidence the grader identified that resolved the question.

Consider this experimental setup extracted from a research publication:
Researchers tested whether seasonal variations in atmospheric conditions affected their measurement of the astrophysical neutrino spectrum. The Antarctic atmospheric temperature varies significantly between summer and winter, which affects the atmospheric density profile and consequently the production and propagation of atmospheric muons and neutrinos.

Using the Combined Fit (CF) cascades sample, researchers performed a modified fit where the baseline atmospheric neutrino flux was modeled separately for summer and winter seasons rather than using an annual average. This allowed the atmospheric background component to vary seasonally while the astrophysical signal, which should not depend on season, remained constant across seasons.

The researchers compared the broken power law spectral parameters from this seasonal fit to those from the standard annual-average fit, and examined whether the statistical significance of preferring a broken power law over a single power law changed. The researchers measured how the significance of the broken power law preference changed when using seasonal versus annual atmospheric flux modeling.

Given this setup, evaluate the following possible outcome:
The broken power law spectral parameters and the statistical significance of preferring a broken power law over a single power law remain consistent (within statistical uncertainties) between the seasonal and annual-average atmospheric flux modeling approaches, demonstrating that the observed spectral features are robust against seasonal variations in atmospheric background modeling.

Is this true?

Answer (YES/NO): YES